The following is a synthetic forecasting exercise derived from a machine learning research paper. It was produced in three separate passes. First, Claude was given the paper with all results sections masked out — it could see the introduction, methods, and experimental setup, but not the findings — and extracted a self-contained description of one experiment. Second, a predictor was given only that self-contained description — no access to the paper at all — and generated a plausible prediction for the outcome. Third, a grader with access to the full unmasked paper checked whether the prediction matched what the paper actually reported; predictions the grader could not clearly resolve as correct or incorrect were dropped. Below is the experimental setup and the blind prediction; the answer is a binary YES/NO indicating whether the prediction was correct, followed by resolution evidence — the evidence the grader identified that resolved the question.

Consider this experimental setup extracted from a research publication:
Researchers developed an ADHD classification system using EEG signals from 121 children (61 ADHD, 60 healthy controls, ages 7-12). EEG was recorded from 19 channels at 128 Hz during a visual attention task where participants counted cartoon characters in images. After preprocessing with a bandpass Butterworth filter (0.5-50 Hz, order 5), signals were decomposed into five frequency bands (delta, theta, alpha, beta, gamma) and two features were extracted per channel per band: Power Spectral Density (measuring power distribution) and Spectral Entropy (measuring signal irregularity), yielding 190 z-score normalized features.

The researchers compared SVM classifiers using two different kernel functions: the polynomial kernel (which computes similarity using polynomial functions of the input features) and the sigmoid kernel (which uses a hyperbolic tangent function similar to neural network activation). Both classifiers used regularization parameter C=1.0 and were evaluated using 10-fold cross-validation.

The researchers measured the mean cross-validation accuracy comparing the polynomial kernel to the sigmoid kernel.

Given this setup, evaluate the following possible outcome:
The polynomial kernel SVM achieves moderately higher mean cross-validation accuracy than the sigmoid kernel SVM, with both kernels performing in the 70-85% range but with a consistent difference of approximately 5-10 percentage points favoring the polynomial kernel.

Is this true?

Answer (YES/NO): NO